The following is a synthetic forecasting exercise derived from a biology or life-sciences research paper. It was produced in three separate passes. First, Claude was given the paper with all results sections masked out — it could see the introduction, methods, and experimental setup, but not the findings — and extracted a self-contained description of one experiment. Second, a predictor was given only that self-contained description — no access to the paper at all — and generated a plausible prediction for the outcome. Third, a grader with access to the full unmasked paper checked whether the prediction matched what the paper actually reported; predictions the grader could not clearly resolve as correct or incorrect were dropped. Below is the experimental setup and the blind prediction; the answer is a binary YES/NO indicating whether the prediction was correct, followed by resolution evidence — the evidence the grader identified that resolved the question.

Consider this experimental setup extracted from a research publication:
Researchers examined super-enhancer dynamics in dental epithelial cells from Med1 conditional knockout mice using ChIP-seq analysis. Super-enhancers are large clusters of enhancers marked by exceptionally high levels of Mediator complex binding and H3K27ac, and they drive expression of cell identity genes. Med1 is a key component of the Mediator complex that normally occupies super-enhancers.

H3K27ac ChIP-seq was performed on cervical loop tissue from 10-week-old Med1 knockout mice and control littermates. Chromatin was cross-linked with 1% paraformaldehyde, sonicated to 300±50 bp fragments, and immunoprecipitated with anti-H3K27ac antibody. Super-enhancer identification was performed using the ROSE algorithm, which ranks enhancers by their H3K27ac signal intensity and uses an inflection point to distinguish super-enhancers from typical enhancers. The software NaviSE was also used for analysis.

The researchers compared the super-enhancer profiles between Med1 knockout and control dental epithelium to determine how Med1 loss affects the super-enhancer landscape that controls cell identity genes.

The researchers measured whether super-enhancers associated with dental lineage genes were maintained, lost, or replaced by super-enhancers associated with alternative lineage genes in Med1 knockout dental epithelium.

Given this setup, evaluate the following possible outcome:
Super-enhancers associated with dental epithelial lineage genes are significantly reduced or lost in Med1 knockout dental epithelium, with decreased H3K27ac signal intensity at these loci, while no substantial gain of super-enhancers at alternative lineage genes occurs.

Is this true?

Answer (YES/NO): NO